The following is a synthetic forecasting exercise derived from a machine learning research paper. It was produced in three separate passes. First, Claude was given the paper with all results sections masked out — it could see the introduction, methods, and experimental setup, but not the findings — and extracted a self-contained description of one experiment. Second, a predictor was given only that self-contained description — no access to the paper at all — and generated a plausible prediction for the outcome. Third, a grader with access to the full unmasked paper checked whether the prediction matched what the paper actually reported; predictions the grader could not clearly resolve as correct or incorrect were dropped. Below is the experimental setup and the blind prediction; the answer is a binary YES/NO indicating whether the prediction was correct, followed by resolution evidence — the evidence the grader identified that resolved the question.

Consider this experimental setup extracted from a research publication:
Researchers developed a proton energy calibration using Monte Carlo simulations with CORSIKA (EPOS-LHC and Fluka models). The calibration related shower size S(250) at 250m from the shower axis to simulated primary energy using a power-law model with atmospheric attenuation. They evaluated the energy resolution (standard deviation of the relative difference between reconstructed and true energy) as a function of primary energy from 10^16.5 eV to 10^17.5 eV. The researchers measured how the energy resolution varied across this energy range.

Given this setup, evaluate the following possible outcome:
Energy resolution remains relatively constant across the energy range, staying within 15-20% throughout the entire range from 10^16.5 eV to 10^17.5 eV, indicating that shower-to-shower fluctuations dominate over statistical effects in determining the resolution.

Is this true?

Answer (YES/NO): NO